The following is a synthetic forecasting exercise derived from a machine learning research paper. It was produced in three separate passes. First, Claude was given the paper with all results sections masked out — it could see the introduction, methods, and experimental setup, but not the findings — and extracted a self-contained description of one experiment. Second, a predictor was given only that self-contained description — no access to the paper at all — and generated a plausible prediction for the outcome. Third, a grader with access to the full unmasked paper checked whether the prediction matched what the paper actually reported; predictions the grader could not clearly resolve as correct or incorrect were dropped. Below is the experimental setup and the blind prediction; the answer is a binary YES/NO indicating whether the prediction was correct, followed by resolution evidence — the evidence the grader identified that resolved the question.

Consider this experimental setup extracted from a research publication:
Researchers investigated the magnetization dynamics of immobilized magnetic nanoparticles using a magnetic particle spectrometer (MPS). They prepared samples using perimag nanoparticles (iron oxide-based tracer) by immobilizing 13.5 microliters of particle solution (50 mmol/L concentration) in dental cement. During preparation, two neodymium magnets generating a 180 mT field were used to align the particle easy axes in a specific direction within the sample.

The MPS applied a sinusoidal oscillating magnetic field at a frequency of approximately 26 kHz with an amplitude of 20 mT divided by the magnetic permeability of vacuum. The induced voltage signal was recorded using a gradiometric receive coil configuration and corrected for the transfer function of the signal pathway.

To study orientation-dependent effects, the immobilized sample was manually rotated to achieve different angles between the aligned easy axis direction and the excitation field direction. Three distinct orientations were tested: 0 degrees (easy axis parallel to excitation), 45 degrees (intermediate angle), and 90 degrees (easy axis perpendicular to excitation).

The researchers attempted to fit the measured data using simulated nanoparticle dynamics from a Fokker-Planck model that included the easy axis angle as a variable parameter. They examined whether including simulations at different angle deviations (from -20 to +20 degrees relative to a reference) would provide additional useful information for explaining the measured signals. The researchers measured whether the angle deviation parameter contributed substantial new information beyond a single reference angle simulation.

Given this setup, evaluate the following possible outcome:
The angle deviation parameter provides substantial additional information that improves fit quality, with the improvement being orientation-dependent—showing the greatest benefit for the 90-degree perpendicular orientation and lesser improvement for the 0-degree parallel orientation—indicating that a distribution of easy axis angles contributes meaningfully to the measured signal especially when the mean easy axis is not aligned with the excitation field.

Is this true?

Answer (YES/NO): NO